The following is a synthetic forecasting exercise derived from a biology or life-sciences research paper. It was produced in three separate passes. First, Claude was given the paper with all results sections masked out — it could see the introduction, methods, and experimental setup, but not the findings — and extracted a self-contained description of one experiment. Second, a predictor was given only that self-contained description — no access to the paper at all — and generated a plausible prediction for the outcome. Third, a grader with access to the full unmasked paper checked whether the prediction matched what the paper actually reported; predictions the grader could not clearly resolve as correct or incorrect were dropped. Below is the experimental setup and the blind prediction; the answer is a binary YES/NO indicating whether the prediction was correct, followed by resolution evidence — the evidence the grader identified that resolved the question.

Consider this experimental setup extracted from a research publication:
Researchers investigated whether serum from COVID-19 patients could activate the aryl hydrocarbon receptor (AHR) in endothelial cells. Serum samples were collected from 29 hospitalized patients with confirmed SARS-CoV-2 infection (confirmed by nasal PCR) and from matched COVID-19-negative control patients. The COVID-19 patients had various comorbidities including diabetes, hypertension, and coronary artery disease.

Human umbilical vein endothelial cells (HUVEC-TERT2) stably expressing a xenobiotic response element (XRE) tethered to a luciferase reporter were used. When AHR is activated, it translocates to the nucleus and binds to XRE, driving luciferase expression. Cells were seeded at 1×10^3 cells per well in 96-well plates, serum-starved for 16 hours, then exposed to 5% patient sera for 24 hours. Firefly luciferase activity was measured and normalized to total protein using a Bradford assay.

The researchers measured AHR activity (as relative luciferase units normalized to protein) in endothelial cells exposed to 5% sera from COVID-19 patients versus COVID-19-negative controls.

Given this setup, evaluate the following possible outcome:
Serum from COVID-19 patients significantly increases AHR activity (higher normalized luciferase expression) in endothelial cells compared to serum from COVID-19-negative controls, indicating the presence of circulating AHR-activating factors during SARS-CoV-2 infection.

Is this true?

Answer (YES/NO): YES